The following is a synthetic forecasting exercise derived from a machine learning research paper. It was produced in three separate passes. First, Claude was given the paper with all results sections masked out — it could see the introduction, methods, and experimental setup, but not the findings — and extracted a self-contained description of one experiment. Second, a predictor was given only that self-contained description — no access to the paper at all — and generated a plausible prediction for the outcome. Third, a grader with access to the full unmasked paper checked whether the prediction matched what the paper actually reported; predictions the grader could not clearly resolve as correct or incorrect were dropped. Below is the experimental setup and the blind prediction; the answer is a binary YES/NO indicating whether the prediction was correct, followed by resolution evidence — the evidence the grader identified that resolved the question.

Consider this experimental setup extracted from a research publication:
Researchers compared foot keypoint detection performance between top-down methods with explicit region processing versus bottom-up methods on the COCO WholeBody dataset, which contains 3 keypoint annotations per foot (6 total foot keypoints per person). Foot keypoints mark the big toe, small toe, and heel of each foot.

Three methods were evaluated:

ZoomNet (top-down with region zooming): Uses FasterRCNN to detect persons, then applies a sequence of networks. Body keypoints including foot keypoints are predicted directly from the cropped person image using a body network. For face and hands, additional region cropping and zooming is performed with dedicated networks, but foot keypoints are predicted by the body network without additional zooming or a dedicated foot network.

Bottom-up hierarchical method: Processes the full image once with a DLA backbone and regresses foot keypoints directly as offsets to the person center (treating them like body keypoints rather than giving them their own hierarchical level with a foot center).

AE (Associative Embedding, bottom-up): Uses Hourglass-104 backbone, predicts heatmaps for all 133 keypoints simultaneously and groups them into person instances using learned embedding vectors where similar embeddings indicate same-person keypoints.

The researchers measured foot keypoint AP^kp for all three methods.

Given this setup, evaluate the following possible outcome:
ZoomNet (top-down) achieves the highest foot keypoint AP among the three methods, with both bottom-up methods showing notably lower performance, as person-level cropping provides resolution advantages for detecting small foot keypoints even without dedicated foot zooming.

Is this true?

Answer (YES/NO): YES